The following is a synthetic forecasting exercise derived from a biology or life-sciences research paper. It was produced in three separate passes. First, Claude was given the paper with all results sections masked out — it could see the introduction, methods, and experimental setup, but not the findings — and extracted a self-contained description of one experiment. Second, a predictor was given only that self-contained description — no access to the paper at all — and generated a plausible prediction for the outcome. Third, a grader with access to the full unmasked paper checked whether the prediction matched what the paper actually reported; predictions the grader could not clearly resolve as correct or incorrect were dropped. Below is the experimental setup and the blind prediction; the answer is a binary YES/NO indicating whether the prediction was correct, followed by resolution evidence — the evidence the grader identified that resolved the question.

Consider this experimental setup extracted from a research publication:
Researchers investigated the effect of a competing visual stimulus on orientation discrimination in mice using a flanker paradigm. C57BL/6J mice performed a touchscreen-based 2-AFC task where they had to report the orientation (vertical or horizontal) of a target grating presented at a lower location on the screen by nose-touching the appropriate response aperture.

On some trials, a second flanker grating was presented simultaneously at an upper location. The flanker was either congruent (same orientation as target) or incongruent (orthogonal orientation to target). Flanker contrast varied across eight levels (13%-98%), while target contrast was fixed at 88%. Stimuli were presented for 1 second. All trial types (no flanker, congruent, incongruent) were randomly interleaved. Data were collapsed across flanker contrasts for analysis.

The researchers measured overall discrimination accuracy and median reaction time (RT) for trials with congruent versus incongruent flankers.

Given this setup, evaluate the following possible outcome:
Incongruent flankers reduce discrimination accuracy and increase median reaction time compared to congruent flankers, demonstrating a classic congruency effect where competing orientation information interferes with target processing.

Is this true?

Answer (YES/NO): YES